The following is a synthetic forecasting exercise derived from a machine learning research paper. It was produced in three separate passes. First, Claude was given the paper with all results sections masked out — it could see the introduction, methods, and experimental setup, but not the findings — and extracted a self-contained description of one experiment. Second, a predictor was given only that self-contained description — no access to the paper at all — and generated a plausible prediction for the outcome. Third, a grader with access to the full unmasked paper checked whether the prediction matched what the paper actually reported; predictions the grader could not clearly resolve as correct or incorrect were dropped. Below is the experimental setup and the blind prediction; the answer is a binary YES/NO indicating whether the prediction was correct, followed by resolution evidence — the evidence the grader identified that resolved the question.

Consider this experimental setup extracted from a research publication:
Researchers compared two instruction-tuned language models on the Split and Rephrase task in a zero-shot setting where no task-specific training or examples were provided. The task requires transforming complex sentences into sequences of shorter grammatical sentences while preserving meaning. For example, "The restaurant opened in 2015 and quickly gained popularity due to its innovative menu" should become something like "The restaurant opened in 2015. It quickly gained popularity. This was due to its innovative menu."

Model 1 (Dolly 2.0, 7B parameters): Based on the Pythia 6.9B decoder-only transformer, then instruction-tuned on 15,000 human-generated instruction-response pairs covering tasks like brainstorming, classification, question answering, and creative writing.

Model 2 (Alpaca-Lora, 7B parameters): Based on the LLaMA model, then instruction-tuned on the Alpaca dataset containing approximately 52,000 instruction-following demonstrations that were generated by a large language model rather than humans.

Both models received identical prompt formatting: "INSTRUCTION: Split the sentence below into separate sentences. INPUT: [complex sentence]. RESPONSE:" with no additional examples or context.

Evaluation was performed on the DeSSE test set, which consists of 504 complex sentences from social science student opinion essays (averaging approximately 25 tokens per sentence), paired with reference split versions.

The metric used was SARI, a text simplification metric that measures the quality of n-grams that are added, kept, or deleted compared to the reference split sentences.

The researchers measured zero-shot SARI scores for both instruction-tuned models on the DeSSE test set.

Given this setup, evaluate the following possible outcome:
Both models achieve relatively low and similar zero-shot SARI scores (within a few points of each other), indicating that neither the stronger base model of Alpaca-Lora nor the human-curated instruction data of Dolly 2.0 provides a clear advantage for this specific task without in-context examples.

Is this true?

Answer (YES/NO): NO